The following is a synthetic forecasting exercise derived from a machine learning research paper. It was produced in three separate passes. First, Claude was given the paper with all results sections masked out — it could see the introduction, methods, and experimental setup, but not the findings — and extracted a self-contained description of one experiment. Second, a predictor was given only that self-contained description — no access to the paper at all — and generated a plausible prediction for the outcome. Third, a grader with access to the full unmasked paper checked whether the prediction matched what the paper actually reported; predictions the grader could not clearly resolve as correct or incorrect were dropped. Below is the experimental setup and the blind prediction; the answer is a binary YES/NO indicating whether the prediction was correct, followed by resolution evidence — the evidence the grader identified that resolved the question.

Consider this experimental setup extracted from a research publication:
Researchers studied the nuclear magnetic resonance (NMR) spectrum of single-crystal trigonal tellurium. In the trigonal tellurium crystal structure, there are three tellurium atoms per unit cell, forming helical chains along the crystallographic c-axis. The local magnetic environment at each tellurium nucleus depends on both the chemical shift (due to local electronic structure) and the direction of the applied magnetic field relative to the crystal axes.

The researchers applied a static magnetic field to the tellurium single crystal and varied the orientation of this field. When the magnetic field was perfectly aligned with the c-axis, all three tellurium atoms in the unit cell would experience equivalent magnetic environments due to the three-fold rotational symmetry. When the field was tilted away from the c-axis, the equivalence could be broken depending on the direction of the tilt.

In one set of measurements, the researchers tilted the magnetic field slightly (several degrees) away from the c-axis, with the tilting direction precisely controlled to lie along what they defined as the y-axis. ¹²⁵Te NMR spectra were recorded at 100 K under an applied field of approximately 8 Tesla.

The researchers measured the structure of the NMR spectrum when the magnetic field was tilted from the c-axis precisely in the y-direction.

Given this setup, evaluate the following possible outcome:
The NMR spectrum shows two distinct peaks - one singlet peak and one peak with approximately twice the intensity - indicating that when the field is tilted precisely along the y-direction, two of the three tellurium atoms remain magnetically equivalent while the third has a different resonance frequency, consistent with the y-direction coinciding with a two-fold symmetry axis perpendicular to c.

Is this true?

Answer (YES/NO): YES